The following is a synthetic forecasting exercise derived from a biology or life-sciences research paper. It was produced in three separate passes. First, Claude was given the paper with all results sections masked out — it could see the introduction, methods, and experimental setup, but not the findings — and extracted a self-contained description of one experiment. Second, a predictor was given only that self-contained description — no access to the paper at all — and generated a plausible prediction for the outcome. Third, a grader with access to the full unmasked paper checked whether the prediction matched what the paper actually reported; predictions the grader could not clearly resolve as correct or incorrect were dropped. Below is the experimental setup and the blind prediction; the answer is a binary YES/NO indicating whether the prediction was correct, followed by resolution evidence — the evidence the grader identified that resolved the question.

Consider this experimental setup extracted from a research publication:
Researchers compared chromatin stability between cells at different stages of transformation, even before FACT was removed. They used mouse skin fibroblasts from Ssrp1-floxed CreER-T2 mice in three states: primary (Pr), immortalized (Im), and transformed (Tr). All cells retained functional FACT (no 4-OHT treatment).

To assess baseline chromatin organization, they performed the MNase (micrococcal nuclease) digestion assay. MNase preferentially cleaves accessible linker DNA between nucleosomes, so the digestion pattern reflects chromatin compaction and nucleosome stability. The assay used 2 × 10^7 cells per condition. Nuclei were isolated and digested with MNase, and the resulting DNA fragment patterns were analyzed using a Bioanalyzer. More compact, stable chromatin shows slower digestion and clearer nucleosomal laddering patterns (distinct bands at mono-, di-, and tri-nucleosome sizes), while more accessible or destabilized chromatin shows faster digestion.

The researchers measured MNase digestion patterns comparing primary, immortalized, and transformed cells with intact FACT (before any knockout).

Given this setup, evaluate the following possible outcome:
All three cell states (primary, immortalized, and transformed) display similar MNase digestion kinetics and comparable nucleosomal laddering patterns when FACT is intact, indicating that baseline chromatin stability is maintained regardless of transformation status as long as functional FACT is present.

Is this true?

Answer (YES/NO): NO